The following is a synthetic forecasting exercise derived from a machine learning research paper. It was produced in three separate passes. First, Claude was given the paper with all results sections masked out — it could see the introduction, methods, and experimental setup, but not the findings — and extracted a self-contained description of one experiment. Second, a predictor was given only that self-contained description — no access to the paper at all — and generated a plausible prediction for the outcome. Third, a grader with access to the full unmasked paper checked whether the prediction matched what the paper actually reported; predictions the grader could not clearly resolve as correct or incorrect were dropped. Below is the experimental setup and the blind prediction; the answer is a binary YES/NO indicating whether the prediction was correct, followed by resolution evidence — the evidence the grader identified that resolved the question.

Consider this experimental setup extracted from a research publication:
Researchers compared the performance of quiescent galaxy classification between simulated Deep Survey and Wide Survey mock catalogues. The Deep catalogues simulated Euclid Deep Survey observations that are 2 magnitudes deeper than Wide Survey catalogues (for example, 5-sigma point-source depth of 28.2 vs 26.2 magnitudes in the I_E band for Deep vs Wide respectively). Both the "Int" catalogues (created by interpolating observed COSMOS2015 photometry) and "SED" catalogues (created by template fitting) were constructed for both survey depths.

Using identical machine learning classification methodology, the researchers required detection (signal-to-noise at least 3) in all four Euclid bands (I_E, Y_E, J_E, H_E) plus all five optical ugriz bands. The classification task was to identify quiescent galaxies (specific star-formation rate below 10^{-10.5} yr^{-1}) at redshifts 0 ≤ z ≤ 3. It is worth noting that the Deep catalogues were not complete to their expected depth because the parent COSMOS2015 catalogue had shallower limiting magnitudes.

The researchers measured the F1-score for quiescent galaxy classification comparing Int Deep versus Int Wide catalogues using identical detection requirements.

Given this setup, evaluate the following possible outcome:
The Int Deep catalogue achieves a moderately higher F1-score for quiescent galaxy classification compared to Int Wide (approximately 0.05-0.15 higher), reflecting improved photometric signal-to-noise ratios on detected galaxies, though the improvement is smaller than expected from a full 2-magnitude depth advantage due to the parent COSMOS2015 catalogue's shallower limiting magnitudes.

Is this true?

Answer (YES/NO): NO